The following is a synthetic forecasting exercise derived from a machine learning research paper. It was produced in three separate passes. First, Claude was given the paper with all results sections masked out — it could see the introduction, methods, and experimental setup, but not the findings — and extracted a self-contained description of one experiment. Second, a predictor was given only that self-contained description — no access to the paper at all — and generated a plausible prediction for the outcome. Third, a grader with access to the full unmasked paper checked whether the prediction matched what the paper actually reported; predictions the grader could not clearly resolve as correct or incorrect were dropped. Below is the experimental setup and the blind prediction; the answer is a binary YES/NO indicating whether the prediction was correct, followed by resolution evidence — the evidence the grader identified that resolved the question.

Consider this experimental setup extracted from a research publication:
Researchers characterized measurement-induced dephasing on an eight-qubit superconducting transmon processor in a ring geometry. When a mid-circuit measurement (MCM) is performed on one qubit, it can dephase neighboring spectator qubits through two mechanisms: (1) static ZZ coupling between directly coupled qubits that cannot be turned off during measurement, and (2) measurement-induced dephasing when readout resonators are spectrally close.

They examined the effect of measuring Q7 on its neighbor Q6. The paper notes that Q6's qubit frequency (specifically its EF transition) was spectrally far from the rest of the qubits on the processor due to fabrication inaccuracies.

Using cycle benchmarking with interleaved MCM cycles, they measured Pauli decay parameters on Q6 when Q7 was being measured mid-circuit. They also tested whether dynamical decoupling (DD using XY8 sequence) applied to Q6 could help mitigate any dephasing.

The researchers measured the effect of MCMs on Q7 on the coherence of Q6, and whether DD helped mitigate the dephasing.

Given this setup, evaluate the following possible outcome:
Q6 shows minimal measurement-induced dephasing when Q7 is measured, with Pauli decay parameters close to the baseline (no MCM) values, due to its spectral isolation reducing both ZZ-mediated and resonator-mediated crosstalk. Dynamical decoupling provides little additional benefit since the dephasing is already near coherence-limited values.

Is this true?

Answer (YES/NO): NO